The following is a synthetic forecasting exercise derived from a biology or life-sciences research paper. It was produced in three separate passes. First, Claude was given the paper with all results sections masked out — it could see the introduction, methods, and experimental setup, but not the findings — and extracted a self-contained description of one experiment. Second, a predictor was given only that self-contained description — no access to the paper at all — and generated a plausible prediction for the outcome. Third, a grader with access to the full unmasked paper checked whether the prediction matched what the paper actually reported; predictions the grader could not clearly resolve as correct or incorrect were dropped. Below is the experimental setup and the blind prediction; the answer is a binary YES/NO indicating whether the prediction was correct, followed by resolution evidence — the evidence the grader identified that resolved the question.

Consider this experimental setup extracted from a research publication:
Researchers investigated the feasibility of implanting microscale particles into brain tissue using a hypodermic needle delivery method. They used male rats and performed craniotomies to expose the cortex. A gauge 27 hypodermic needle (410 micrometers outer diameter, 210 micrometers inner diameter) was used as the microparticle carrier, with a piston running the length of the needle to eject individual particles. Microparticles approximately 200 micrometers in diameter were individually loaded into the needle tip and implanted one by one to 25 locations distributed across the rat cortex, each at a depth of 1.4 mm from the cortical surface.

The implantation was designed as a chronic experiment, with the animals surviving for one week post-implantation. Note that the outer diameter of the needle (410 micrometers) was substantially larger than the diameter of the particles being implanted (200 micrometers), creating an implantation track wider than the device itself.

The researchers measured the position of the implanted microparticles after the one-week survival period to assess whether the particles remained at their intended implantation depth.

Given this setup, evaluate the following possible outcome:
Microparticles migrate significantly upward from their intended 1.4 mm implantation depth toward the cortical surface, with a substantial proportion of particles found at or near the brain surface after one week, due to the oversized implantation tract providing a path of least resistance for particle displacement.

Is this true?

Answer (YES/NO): YES